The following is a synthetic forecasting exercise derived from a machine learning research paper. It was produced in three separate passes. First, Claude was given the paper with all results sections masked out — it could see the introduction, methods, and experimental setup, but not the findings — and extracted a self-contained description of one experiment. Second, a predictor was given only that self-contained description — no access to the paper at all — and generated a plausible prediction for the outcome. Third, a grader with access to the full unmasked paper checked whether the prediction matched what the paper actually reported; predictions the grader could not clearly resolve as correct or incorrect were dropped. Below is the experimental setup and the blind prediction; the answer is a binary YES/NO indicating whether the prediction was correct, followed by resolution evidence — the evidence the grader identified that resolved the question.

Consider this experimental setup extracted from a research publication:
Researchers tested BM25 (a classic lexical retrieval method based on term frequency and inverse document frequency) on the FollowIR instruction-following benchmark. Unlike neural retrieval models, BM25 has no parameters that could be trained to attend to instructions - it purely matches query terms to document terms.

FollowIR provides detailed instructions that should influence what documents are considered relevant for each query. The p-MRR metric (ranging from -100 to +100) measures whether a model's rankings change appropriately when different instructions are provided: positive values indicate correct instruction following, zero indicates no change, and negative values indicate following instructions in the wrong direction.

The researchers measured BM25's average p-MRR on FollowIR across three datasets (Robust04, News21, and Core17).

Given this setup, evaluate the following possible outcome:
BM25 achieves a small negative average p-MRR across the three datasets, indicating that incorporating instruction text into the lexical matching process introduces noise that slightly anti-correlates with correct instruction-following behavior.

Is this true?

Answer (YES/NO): YES